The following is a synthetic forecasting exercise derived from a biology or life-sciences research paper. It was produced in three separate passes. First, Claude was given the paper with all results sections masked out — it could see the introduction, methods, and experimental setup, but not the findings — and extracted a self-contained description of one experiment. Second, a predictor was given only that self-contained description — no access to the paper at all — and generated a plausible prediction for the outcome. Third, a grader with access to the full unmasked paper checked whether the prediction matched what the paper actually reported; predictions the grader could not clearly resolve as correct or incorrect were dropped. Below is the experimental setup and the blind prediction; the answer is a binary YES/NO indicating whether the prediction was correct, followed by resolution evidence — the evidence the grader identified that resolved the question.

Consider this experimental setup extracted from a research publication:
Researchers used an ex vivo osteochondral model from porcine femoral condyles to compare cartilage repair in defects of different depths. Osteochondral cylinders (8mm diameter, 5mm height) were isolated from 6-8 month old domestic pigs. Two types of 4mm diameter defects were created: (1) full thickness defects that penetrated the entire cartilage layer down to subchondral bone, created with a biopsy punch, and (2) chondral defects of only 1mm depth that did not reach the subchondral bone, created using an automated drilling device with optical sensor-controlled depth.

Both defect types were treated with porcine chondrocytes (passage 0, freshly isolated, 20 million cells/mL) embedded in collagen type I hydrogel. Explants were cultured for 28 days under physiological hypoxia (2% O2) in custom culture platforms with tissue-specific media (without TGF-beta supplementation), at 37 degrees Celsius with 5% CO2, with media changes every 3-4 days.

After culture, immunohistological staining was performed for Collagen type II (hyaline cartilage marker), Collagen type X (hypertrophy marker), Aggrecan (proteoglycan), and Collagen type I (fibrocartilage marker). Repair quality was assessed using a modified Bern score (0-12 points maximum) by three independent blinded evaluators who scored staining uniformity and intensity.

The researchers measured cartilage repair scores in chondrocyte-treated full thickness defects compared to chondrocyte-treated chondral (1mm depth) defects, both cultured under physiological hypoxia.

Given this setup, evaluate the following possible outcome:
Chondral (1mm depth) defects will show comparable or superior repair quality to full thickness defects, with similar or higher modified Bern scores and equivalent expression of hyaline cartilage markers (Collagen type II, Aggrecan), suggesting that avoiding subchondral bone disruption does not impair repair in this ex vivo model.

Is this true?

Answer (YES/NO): YES